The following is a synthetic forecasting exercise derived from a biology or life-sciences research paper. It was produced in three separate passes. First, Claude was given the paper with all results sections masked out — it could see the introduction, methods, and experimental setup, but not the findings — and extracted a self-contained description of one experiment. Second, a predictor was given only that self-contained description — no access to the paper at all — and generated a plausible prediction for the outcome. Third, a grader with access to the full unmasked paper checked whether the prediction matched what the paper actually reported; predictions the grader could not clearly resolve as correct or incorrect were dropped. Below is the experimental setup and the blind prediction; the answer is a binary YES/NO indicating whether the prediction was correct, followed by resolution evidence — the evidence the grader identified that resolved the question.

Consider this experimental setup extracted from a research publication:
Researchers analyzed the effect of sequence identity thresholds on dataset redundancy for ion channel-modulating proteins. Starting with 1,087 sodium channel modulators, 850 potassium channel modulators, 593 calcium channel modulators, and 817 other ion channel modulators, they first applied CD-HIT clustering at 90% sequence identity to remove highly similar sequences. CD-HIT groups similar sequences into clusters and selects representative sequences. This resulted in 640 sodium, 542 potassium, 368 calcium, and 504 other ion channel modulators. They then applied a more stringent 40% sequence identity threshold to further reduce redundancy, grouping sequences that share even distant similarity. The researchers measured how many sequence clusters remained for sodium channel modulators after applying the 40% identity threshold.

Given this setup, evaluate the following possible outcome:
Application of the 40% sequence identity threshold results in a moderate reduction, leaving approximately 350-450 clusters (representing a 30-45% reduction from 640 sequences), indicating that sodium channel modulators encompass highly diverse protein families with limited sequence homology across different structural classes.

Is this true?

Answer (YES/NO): NO